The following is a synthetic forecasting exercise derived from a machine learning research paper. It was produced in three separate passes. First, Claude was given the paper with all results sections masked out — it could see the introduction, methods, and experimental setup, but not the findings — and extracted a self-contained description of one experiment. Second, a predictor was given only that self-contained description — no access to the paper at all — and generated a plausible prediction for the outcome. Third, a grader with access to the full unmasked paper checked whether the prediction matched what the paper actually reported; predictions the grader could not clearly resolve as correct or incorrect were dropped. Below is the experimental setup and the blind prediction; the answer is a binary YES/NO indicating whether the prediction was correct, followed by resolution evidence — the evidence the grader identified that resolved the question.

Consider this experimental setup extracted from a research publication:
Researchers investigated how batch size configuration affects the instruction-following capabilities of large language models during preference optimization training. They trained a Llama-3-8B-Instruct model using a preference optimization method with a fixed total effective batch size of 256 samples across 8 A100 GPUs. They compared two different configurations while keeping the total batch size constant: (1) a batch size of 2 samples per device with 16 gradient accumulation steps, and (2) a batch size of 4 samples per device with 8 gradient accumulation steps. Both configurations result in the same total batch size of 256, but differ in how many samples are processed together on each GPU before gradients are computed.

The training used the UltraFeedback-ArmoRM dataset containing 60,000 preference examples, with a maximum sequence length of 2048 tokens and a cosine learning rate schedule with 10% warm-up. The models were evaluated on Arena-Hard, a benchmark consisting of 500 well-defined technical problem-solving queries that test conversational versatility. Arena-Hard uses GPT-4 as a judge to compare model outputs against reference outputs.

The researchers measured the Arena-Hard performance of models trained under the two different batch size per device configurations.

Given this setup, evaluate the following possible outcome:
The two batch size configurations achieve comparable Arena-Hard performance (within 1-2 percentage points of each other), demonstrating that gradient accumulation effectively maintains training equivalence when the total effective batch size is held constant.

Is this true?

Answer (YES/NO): NO